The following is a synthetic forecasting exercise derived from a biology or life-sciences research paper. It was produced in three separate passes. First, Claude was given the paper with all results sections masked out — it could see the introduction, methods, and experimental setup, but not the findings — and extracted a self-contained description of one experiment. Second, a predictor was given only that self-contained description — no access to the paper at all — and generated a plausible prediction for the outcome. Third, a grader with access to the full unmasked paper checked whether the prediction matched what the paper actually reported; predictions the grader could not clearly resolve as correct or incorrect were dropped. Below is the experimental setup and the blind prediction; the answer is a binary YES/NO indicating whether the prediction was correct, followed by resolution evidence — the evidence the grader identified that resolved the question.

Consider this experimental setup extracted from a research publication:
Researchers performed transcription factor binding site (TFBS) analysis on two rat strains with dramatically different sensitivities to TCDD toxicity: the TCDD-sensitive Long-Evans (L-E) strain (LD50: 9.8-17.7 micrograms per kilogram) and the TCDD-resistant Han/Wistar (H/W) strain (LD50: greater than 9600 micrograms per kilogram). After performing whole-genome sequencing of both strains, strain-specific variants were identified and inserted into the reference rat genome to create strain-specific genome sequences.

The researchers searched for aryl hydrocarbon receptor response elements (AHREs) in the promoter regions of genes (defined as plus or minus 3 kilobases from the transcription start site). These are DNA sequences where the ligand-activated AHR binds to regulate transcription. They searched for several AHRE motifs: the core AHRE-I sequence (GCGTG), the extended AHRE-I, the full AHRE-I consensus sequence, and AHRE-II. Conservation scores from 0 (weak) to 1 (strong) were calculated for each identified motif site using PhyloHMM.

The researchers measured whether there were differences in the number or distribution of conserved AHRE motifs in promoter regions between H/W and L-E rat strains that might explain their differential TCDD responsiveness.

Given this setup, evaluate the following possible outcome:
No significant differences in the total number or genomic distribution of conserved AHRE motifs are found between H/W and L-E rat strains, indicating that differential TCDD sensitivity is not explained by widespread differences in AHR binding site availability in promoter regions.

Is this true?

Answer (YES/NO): NO